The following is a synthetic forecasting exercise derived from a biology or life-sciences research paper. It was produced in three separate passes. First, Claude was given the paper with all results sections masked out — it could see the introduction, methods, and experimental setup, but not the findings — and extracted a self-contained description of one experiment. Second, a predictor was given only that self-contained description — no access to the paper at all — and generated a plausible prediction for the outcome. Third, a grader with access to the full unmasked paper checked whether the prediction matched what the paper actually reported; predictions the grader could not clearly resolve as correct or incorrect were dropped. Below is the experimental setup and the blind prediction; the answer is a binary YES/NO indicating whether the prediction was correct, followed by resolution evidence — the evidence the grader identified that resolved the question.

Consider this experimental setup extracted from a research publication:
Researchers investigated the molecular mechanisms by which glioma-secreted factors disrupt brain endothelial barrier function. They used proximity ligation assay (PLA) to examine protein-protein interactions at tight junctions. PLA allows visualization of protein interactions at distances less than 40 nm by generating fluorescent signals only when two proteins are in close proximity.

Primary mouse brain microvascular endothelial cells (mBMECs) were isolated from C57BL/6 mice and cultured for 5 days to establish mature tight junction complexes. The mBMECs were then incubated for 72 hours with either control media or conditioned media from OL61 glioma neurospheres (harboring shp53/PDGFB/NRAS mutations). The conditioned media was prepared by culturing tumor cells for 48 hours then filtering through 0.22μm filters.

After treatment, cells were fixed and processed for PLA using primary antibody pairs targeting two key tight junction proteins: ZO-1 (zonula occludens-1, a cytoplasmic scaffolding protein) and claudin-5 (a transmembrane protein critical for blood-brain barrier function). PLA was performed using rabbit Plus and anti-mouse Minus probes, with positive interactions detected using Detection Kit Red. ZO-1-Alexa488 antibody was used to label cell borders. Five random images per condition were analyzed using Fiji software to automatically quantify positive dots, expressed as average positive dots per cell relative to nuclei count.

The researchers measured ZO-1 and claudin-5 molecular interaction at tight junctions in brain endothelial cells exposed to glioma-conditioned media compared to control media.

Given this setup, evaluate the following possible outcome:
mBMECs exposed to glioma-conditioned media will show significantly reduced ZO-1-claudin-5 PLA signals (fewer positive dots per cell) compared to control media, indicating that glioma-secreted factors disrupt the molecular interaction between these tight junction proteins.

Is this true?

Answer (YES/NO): YES